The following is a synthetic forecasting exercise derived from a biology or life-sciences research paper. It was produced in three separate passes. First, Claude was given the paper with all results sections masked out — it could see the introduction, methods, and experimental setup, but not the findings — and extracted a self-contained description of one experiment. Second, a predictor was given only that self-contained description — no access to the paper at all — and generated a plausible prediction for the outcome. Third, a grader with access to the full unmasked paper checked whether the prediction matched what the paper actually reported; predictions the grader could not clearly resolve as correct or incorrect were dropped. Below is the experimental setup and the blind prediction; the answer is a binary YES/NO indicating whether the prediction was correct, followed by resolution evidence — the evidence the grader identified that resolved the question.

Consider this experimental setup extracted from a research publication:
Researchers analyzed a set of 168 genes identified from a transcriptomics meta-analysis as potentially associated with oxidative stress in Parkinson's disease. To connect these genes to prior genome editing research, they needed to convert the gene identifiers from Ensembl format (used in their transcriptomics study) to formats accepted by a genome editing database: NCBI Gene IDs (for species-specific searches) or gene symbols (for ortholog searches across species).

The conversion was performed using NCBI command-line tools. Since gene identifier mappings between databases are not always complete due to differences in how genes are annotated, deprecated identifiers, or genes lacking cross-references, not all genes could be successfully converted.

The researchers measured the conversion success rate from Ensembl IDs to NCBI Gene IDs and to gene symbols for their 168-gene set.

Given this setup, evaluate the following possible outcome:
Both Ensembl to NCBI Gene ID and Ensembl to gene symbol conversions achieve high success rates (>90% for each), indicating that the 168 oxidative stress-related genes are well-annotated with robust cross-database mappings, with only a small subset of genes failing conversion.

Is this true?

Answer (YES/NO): NO